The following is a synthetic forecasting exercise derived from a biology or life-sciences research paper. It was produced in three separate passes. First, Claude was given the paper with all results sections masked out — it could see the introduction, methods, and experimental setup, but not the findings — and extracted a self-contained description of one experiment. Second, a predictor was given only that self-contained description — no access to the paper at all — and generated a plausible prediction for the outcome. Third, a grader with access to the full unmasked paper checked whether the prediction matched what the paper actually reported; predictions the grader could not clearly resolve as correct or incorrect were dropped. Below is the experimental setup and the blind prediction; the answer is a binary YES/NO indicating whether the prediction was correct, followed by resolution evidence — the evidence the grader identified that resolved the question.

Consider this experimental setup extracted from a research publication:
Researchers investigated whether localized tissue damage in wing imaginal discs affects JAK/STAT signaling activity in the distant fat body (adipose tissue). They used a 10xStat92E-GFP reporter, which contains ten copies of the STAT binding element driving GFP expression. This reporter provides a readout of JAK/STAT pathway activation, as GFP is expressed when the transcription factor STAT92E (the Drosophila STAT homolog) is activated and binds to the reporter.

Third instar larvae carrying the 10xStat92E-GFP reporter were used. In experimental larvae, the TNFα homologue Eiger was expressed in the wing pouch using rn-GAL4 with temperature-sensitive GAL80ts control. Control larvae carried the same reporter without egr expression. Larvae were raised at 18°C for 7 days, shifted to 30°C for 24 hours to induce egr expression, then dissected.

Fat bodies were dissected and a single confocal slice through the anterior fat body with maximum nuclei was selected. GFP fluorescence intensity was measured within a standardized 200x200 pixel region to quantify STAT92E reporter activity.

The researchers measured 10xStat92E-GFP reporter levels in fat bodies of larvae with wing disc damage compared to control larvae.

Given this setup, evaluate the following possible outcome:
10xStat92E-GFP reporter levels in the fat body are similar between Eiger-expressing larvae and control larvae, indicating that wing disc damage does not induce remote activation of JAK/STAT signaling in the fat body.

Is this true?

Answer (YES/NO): NO